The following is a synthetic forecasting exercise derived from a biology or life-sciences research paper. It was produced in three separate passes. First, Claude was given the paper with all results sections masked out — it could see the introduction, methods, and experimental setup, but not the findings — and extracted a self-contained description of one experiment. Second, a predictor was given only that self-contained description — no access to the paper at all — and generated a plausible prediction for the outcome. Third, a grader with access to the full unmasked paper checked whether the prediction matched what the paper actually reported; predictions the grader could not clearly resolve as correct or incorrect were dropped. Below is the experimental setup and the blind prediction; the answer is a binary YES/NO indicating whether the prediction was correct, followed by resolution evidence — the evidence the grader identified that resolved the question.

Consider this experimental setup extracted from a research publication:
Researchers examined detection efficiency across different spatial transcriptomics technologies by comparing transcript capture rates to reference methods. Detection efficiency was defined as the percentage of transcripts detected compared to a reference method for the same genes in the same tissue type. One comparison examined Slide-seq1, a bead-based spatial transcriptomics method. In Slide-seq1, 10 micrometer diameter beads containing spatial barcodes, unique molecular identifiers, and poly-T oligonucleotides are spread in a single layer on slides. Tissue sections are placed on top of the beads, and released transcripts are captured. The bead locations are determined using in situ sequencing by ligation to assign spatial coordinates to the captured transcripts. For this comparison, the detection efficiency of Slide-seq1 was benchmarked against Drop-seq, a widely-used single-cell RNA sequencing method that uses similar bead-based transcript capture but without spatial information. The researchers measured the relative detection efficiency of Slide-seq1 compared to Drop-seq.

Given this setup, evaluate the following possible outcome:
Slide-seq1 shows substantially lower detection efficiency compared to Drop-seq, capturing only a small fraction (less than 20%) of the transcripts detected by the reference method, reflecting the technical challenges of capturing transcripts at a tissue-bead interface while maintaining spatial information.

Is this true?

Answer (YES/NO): YES